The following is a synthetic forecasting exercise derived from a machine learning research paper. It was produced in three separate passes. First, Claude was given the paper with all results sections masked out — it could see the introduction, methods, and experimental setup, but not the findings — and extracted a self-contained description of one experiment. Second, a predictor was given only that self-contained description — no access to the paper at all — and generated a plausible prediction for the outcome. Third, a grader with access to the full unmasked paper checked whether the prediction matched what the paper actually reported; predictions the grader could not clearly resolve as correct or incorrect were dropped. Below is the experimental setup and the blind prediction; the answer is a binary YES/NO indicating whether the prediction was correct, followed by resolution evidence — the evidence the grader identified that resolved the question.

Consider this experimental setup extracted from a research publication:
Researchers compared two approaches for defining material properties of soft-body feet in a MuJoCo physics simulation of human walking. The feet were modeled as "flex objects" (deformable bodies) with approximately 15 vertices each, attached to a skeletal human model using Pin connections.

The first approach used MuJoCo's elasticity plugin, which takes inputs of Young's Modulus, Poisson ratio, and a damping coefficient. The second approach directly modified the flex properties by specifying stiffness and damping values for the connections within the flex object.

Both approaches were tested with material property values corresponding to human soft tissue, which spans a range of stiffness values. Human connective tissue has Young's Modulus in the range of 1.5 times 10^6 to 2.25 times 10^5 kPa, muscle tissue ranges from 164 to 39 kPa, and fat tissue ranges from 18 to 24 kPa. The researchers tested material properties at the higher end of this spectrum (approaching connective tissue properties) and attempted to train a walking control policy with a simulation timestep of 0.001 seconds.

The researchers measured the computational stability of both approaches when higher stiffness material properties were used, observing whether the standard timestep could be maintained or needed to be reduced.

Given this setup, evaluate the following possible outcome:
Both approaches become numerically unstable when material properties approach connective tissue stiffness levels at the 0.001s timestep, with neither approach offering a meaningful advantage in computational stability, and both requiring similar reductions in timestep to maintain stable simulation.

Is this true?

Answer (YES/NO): NO